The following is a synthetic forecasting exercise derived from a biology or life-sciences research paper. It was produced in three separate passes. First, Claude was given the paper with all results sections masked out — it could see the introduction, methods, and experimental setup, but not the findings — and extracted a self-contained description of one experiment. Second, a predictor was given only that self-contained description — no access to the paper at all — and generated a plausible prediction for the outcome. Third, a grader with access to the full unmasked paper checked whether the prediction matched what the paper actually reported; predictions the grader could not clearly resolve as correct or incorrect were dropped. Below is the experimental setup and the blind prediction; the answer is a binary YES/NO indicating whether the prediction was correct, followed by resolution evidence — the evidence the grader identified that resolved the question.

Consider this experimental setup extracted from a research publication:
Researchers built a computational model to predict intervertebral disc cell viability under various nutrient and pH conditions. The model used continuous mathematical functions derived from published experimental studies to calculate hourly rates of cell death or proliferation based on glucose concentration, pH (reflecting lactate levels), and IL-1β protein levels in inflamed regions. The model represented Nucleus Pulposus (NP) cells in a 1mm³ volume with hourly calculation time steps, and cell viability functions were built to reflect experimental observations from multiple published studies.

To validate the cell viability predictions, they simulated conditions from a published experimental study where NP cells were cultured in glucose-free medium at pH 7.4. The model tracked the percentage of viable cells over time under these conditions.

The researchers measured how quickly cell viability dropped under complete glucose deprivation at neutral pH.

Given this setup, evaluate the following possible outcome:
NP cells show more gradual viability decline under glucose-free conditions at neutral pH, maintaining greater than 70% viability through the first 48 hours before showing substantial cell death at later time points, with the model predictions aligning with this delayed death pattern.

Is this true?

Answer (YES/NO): NO